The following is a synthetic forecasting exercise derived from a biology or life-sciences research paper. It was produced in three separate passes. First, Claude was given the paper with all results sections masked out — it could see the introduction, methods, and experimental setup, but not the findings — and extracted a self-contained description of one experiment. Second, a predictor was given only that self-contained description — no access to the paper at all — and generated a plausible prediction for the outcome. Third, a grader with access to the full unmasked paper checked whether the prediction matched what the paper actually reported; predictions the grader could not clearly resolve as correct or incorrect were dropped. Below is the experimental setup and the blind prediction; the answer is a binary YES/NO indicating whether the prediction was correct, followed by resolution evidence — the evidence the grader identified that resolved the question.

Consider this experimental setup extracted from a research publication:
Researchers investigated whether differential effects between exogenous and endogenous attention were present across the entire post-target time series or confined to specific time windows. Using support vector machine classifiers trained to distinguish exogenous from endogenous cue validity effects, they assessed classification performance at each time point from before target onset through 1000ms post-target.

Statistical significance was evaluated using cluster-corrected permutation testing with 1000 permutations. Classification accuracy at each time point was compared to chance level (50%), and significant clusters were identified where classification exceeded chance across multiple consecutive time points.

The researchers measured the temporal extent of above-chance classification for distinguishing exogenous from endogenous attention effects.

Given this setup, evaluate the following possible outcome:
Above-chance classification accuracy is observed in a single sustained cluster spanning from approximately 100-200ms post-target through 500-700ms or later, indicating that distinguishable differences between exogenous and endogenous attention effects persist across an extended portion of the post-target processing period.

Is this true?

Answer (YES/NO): NO